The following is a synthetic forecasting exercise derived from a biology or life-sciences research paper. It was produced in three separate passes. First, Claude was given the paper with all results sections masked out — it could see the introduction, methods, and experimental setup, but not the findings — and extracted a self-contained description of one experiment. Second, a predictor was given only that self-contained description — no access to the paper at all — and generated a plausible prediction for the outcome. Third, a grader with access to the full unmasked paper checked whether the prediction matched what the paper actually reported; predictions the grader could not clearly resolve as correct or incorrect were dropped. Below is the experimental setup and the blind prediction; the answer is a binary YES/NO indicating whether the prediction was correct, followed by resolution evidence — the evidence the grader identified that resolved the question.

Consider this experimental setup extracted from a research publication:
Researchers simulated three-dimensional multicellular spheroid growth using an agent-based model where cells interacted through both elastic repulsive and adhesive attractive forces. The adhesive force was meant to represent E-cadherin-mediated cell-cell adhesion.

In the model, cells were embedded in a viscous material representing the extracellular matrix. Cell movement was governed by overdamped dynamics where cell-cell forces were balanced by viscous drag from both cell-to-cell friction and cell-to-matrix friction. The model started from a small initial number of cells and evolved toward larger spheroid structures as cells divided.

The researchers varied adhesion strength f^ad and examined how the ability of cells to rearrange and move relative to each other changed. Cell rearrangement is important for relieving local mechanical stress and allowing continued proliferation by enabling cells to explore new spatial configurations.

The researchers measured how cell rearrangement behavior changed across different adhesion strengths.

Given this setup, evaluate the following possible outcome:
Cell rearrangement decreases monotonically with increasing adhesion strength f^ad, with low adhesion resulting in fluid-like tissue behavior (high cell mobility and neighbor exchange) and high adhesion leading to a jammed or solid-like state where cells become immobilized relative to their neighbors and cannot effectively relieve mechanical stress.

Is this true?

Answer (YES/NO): YES